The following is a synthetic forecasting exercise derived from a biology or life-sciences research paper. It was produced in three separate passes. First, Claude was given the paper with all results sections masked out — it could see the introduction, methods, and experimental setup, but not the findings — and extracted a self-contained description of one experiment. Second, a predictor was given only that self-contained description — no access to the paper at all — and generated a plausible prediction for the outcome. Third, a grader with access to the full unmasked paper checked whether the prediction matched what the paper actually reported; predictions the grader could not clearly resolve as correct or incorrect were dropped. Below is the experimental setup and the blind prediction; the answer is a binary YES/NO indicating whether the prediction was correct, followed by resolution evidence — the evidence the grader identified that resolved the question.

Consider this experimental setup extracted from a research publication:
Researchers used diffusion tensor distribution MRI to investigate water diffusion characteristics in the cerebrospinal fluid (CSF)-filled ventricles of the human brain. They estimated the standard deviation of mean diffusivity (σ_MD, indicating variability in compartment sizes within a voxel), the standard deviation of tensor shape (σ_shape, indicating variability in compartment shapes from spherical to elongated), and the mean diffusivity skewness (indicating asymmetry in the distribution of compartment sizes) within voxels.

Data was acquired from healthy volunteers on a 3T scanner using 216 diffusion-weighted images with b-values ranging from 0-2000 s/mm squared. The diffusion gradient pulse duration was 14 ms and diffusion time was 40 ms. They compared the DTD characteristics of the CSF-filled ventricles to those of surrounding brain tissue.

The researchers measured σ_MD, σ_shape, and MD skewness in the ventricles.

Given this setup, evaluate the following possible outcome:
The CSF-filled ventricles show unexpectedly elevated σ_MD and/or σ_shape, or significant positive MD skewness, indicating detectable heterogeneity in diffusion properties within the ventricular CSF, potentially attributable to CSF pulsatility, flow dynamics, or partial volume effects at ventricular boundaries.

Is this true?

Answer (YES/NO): YES